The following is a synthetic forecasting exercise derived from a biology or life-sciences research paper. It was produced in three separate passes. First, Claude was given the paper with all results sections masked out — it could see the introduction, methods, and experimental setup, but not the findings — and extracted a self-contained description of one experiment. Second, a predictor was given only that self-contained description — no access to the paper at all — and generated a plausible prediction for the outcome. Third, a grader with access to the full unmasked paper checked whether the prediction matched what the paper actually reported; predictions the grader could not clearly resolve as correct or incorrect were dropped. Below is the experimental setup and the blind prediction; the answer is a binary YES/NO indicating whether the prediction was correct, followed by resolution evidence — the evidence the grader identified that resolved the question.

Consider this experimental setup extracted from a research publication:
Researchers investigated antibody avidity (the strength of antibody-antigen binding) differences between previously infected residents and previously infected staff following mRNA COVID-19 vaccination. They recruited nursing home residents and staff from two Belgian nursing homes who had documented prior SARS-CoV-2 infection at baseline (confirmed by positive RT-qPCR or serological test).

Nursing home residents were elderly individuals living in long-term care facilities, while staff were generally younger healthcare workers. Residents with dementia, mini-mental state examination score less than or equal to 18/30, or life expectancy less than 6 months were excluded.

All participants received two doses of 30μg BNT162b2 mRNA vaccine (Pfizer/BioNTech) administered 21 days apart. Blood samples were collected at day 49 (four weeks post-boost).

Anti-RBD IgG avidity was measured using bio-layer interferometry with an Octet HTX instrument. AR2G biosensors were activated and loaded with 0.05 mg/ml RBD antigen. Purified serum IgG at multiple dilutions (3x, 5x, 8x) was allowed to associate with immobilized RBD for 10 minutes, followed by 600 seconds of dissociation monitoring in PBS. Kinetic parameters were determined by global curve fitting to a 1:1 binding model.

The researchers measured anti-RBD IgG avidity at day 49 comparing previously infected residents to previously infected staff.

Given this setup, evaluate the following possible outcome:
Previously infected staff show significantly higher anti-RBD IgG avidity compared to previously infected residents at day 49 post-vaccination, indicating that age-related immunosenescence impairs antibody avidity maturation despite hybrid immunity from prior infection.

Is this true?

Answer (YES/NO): NO